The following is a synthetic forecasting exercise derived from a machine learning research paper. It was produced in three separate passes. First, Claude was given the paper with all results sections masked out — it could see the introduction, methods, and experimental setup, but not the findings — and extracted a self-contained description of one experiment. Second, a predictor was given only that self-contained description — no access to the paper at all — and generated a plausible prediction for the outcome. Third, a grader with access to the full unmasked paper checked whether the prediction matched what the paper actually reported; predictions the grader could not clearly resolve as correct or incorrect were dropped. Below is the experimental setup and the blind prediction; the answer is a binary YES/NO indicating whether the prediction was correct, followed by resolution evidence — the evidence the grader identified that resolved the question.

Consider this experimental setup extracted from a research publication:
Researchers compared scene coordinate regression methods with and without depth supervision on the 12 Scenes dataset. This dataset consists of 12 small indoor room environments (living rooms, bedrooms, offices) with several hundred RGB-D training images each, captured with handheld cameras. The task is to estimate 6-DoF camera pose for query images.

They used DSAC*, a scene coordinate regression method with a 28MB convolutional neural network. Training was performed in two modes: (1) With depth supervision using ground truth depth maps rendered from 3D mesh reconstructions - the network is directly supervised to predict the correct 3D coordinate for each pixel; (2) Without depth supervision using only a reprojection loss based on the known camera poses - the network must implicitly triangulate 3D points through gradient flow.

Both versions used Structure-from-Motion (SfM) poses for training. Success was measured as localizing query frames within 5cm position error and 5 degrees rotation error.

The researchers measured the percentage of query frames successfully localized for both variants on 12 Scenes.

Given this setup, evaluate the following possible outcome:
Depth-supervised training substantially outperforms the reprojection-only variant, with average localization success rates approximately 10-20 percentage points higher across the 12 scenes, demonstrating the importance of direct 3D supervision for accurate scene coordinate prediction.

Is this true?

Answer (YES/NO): NO